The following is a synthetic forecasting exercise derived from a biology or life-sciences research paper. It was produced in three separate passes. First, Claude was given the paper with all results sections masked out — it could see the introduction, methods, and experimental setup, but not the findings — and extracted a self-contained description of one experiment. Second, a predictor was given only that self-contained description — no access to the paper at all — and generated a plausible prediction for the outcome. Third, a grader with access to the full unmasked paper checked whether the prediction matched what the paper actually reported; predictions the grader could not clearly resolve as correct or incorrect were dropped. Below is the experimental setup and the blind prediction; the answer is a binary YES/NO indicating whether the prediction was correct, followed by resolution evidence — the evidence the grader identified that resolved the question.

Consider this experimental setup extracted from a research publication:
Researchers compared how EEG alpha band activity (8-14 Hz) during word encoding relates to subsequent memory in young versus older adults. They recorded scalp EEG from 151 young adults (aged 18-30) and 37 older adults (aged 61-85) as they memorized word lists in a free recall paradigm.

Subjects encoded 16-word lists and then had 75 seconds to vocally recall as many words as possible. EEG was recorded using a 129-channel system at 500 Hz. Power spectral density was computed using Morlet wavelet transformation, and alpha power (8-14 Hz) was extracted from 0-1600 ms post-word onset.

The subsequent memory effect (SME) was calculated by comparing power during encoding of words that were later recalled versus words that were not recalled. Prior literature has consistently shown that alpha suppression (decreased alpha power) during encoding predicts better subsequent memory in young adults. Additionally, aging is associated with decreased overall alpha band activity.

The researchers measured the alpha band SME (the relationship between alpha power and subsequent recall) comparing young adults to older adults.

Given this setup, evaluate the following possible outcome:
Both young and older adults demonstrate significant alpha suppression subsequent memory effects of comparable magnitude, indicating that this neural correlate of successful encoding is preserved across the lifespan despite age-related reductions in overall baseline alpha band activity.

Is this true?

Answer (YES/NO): NO